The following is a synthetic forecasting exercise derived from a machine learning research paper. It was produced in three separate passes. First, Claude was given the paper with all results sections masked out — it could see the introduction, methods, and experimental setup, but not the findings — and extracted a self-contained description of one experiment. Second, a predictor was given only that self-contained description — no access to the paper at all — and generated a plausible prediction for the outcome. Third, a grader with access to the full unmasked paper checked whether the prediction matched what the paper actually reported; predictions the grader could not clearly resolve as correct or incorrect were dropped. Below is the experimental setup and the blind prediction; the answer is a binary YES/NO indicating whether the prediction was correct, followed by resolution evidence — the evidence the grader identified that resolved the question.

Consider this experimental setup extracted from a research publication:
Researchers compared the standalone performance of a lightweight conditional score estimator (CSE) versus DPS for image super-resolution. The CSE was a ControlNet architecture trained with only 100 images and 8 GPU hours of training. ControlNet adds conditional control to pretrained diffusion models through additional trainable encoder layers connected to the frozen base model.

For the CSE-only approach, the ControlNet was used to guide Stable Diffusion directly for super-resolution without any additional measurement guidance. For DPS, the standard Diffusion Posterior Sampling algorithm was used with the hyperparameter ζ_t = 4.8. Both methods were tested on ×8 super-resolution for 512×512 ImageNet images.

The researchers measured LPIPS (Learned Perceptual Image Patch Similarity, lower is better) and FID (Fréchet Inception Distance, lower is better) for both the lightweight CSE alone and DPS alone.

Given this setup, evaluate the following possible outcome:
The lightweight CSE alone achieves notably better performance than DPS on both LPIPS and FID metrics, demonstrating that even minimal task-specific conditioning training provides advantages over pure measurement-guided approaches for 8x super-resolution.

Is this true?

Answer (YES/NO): NO